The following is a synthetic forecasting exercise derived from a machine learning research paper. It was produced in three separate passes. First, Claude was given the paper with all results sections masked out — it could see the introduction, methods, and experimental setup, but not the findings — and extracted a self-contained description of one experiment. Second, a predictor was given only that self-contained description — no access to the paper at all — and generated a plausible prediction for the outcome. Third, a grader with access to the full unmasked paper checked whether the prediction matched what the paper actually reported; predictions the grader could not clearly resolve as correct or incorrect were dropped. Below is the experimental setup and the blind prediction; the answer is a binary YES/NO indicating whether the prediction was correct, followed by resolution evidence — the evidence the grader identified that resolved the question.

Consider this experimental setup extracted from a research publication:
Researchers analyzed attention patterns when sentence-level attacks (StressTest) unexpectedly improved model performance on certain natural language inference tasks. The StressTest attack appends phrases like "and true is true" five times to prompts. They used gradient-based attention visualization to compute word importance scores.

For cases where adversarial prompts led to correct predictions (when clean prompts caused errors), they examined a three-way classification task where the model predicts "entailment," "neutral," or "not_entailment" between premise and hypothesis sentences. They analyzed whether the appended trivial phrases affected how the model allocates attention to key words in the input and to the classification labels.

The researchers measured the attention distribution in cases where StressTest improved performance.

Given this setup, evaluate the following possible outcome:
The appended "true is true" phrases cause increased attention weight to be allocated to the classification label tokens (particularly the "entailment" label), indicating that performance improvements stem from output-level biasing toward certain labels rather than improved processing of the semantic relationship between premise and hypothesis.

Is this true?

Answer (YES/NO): NO